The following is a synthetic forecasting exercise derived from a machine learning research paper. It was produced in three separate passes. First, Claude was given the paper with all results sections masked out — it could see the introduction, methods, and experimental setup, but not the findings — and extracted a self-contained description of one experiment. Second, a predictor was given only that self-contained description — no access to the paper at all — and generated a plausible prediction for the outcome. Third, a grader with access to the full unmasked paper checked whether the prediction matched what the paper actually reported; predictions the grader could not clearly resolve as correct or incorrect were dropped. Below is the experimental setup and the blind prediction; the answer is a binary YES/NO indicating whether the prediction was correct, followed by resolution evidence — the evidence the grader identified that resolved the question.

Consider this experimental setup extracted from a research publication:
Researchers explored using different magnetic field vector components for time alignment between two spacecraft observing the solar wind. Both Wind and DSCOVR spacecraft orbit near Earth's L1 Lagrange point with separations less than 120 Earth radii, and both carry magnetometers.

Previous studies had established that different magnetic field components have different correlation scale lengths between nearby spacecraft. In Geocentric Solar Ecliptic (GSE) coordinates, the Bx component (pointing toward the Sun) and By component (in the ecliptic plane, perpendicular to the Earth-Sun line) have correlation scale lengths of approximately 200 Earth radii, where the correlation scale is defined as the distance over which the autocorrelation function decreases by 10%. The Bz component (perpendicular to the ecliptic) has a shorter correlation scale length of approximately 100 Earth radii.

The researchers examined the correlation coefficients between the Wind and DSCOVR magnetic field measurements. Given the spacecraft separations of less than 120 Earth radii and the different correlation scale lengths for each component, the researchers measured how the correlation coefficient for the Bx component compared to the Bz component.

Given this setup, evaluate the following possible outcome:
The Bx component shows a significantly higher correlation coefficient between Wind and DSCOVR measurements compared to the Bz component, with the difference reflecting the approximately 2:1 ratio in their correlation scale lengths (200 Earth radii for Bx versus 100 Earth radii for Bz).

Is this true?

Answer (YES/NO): NO